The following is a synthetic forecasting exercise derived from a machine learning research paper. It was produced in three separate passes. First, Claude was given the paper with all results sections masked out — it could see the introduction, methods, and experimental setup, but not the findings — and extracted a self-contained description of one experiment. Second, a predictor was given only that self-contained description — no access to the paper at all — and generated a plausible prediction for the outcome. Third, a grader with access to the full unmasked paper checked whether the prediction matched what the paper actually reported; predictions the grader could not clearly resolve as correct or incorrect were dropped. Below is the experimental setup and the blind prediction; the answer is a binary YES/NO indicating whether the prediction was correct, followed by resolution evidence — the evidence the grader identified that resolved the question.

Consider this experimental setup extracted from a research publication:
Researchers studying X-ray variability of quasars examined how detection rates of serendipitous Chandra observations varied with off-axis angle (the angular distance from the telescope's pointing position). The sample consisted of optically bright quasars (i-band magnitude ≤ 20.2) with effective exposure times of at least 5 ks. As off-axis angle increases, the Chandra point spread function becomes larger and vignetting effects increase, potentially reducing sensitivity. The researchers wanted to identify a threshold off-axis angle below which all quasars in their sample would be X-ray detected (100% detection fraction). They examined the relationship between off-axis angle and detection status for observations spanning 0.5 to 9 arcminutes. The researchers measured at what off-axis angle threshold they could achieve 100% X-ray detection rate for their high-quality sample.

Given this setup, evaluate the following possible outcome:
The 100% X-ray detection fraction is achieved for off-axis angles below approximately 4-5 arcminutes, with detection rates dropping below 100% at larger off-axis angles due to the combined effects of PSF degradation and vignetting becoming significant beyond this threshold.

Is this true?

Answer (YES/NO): NO